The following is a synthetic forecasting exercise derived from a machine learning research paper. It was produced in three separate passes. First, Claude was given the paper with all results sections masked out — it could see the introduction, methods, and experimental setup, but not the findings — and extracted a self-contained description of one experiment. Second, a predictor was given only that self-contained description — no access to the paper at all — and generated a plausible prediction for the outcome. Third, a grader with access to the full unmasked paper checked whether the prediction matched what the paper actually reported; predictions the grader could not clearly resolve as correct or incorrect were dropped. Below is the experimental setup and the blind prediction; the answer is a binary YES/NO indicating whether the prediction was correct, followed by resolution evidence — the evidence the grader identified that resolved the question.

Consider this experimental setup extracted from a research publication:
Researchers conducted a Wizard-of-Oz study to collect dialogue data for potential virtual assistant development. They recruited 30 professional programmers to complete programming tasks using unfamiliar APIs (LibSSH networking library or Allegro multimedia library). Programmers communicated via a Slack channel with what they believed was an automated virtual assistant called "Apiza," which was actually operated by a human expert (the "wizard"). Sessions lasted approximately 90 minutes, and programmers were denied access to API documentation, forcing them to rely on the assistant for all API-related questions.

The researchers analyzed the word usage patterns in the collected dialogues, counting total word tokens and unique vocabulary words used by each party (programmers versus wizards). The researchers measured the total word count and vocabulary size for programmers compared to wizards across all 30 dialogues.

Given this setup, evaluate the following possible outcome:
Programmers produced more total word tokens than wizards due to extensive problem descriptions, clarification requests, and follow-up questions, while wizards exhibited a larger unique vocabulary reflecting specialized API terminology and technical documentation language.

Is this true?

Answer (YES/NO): NO